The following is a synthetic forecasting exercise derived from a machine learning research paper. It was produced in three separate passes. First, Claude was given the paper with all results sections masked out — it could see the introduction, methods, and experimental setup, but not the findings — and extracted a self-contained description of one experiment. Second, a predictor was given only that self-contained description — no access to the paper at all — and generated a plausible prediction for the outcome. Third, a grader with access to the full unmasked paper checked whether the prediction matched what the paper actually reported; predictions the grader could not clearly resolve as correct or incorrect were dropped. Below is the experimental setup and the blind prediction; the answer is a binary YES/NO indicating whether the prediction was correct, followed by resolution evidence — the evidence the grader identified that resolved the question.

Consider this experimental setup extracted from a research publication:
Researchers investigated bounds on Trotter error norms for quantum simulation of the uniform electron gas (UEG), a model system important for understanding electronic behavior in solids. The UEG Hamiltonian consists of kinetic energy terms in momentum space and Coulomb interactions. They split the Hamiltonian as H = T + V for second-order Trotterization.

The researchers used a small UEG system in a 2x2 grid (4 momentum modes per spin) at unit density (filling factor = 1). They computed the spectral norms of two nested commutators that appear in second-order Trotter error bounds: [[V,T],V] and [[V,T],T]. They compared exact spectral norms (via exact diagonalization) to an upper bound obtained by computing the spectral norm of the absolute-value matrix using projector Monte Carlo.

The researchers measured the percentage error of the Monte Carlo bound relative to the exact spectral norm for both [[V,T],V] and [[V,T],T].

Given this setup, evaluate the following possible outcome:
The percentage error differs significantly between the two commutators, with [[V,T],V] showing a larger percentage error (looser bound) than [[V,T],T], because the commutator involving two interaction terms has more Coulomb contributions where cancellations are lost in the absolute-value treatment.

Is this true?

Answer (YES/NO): NO